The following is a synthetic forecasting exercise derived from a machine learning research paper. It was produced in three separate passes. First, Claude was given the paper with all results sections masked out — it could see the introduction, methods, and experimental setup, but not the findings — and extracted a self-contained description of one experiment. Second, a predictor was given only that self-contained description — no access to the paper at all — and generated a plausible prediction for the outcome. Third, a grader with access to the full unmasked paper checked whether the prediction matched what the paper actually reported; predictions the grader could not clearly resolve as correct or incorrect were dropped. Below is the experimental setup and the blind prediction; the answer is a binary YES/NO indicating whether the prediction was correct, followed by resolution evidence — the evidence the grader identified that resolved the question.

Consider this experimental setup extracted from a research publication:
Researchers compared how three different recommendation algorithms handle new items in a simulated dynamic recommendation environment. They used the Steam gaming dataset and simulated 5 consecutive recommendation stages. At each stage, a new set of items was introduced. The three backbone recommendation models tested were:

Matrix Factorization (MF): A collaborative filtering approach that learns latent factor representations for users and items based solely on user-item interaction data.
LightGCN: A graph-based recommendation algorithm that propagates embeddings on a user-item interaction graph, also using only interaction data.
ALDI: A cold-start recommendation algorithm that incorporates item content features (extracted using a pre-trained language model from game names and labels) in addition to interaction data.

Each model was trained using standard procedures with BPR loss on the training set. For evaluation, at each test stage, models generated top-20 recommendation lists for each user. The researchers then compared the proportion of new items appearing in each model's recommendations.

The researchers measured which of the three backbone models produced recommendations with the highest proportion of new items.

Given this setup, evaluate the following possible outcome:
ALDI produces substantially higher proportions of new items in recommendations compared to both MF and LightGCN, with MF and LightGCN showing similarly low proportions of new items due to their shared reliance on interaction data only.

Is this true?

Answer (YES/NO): YES